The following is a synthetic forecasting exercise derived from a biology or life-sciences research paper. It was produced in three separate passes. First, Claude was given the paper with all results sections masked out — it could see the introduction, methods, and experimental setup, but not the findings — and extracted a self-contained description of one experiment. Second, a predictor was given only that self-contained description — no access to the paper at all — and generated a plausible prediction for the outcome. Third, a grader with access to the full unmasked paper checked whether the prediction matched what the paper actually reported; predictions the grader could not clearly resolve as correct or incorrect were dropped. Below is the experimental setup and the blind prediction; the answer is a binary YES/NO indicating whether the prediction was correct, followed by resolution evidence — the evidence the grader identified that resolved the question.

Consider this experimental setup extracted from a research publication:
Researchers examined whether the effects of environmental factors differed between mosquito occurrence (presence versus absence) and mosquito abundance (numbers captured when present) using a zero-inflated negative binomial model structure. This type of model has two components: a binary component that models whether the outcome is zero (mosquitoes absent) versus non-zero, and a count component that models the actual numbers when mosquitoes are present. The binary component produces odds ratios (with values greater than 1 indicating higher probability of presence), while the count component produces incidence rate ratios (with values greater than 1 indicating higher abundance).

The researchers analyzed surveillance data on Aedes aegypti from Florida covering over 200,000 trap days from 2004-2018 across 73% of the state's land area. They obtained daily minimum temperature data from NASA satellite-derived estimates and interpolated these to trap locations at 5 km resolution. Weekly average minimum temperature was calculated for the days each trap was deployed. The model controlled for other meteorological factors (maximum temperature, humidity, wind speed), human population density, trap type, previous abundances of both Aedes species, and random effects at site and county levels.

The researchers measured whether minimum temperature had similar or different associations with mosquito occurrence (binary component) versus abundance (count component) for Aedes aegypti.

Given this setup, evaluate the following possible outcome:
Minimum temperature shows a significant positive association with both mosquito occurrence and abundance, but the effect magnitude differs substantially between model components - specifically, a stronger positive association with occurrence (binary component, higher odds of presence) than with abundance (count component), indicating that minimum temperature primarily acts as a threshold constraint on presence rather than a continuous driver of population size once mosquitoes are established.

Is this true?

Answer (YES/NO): NO